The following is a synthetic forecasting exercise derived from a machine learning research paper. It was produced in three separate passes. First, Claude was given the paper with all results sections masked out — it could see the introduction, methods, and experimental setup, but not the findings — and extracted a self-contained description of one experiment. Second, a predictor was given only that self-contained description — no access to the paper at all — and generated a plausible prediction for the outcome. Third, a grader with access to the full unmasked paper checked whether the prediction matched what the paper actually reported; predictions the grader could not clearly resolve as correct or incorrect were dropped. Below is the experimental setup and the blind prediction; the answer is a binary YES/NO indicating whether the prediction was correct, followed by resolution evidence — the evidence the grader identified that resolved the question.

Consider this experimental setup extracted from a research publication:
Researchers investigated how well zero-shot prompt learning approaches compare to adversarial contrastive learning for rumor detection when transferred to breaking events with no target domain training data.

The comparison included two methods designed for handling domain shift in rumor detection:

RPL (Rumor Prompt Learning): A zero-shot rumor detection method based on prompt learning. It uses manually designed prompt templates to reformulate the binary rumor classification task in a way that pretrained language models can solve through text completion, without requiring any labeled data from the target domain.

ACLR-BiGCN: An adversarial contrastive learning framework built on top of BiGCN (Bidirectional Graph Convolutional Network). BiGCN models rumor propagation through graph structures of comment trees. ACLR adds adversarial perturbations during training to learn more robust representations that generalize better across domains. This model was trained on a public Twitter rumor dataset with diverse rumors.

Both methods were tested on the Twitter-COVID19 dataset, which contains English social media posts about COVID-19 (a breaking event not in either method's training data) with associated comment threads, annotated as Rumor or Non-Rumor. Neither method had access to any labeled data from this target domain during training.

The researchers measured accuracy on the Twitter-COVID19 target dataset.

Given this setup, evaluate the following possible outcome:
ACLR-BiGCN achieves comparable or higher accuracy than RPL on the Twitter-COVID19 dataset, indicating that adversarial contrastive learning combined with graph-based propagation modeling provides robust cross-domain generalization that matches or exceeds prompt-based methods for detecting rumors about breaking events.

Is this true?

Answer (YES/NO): NO